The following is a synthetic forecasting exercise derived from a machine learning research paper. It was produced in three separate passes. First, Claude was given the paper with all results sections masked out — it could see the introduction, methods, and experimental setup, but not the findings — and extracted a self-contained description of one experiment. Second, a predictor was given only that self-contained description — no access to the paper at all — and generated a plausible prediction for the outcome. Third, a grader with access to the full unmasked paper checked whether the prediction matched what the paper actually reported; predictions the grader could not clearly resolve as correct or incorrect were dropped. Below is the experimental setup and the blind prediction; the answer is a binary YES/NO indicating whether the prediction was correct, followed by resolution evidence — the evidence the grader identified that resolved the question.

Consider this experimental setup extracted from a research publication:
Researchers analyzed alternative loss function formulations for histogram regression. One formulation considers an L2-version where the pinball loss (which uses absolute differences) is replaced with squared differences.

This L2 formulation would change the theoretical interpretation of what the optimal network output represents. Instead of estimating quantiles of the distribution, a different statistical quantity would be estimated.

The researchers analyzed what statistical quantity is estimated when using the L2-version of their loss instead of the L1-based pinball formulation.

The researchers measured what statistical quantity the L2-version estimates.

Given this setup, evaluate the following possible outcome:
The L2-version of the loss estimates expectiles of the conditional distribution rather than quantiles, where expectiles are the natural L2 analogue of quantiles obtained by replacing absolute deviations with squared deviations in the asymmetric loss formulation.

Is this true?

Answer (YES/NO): YES